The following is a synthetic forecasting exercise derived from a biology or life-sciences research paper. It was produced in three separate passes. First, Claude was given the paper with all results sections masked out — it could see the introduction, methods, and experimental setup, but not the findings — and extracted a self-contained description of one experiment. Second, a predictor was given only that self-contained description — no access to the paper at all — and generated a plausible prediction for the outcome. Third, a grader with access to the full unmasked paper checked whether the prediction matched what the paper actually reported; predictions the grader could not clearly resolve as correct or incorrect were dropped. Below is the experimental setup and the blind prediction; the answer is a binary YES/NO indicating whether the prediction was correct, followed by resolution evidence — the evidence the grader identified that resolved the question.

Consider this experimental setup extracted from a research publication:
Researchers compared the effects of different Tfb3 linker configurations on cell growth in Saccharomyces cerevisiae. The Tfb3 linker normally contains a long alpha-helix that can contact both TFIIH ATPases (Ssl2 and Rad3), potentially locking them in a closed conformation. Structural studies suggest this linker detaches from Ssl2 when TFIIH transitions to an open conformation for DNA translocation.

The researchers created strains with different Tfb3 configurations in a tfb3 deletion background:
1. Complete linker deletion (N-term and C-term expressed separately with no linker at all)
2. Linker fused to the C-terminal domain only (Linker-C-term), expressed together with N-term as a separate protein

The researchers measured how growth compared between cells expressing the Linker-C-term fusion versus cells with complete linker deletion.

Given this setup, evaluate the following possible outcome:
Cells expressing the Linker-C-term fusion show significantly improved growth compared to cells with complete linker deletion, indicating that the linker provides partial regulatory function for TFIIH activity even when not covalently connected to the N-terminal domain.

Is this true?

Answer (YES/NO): YES